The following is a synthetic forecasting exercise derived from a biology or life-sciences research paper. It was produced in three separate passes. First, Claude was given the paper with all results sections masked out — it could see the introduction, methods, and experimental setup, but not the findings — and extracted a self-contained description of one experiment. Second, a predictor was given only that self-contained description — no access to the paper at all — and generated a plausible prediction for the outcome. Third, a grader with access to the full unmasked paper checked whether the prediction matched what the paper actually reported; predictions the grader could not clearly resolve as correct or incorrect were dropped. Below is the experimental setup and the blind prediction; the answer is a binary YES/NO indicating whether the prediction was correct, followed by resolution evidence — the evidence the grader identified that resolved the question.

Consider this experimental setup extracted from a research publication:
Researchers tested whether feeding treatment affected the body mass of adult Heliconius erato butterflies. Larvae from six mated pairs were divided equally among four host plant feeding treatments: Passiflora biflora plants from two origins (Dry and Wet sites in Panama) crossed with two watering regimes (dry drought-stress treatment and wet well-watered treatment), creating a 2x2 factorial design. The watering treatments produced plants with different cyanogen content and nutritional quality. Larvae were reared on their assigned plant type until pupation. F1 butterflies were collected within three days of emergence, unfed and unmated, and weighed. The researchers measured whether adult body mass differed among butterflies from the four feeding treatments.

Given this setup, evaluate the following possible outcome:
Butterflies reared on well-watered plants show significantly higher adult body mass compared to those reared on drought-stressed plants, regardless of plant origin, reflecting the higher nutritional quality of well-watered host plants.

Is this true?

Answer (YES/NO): NO